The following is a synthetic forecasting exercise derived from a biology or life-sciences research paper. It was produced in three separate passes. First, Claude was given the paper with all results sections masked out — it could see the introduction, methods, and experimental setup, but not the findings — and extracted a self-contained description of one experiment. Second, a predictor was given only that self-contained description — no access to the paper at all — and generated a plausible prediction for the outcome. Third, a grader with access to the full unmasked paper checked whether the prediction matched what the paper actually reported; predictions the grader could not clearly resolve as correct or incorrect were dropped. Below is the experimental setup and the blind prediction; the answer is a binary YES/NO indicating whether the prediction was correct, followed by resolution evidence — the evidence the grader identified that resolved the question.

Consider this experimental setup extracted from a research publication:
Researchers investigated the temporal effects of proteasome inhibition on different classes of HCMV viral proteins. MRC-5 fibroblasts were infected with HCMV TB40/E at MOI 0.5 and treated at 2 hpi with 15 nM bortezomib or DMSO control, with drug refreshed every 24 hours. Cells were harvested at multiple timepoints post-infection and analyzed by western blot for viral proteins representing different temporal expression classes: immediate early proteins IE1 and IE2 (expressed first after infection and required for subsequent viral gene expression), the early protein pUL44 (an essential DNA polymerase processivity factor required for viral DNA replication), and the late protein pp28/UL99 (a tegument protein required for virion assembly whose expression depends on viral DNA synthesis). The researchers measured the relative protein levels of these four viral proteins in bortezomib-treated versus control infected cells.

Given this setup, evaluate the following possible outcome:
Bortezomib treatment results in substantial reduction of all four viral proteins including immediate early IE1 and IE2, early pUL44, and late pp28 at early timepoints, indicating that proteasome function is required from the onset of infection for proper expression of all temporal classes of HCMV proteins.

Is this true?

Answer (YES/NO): NO